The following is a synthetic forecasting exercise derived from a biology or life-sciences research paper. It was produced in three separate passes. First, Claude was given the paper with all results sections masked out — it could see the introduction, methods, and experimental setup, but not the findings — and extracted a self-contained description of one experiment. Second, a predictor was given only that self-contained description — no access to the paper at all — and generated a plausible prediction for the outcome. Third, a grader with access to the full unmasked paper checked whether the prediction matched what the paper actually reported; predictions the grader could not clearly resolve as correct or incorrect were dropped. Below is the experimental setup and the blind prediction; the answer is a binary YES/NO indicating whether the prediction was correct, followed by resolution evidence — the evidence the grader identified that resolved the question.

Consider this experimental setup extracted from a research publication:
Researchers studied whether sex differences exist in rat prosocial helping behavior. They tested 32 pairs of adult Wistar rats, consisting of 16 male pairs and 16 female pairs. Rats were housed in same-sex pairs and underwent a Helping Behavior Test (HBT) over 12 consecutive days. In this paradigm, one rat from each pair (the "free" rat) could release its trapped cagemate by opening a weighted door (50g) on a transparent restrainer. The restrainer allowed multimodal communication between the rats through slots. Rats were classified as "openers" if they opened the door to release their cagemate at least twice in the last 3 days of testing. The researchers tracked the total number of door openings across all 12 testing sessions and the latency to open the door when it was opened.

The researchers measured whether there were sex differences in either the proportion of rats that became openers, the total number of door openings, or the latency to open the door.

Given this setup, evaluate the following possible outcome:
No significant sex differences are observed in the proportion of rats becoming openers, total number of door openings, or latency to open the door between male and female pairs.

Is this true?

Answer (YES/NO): YES